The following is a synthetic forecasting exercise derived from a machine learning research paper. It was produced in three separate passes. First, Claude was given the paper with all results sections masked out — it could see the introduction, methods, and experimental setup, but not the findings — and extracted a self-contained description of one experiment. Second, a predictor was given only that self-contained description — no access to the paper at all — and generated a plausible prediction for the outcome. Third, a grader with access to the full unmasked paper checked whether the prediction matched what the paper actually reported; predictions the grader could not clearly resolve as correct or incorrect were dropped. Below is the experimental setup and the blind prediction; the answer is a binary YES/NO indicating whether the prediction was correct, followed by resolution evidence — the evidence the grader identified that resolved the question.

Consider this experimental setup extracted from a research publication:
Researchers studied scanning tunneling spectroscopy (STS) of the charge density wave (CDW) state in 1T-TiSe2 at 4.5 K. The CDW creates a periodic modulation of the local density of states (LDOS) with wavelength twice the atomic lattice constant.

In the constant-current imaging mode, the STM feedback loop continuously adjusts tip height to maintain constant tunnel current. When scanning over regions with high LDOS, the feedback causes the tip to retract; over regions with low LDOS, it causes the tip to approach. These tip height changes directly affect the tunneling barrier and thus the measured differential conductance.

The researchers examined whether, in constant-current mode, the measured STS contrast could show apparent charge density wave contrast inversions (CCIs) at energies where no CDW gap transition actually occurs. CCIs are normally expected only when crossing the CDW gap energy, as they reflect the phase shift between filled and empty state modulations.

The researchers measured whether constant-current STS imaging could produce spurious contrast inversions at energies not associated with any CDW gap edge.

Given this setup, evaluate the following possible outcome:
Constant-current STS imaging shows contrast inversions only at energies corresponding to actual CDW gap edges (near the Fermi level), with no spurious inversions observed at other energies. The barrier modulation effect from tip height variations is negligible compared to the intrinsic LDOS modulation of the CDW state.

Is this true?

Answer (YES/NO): NO